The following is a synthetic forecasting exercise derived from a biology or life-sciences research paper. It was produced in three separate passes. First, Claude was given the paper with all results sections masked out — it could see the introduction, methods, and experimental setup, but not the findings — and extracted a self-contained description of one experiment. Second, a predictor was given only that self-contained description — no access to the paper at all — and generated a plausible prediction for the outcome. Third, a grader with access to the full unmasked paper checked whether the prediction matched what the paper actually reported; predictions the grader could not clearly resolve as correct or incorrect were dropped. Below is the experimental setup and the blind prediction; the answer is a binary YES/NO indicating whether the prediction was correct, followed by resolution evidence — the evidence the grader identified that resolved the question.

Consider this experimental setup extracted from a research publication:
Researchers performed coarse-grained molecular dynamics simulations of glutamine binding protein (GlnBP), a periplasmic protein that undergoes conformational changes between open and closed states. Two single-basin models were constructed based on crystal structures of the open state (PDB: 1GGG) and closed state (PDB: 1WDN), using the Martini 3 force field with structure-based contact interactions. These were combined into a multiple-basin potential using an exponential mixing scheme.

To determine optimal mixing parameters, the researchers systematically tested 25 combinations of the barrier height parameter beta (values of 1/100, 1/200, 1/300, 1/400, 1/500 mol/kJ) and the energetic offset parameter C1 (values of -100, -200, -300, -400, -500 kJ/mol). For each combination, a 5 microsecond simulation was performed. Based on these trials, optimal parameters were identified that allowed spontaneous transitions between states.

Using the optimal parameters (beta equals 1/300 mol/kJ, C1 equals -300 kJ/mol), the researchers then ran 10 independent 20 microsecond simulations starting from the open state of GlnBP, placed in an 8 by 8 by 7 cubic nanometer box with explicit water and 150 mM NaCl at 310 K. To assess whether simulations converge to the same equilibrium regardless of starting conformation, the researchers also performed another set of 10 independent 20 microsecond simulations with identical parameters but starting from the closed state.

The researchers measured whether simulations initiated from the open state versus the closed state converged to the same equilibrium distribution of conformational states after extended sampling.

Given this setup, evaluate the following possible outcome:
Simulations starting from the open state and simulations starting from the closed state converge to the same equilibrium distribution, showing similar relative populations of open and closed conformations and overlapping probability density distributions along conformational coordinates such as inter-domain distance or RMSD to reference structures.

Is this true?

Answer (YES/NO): YES